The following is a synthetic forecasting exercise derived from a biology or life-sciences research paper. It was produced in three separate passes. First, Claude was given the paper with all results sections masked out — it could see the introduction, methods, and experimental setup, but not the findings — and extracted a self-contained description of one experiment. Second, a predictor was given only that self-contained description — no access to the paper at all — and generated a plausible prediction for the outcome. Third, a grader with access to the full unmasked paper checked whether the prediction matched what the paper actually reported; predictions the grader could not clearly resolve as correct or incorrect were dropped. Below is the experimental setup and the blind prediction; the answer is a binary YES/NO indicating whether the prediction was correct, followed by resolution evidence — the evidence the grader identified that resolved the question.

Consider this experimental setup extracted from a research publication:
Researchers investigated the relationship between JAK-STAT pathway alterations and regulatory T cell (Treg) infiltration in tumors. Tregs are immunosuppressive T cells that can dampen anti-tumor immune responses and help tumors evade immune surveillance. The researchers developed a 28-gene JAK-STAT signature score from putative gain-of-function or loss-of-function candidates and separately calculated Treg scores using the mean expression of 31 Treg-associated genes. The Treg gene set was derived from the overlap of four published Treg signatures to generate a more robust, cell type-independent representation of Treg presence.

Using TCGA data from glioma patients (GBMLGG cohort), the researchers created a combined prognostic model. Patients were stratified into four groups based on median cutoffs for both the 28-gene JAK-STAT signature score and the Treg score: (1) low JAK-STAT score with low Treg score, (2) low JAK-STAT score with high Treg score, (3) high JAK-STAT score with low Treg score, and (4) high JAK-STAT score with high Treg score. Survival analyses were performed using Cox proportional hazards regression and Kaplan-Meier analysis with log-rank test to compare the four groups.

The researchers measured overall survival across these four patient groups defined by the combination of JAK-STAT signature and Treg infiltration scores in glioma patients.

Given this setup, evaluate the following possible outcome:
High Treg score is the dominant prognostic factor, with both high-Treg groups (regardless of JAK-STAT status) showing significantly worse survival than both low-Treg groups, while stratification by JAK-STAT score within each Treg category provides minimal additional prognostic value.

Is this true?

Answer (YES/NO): NO